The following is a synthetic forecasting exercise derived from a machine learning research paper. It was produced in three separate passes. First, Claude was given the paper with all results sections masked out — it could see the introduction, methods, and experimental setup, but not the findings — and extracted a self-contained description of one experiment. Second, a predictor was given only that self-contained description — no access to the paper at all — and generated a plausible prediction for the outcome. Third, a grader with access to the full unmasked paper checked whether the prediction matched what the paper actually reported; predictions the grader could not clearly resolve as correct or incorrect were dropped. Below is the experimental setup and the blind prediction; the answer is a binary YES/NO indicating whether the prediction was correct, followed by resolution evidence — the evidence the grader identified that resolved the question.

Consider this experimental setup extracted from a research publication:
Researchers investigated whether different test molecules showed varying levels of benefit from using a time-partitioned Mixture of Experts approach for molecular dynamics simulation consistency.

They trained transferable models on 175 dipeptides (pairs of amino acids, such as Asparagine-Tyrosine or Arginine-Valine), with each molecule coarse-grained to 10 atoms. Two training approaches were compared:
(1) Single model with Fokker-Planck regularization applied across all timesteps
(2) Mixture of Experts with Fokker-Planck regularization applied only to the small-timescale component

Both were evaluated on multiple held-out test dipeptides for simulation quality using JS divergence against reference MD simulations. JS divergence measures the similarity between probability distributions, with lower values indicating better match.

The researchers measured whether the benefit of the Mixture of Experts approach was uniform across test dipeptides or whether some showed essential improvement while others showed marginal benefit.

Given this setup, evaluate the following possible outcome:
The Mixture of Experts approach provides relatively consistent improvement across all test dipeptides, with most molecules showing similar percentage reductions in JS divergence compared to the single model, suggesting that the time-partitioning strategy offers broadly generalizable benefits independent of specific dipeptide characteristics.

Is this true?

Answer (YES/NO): NO